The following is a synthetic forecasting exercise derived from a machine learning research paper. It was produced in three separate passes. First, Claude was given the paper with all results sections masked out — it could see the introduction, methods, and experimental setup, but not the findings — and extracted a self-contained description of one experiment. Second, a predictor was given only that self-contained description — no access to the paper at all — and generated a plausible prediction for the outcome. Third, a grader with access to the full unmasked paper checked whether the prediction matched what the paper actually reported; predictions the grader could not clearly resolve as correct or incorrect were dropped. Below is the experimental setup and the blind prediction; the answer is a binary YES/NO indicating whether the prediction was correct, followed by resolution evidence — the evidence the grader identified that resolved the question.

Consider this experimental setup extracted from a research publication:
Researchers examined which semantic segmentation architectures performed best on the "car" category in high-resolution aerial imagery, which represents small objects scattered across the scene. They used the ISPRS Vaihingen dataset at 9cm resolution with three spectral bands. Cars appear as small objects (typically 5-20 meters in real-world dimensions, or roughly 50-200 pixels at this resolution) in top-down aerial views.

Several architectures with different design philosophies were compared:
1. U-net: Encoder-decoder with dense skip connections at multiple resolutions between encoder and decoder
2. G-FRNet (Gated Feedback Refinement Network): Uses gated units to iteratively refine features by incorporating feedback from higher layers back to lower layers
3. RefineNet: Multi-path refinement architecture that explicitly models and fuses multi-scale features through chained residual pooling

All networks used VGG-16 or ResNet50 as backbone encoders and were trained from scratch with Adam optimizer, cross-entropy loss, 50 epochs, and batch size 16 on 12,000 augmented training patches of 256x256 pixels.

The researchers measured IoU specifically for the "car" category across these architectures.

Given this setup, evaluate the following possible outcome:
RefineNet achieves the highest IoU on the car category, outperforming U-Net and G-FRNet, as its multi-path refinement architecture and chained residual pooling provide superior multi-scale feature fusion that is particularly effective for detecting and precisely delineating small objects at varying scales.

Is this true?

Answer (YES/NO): YES